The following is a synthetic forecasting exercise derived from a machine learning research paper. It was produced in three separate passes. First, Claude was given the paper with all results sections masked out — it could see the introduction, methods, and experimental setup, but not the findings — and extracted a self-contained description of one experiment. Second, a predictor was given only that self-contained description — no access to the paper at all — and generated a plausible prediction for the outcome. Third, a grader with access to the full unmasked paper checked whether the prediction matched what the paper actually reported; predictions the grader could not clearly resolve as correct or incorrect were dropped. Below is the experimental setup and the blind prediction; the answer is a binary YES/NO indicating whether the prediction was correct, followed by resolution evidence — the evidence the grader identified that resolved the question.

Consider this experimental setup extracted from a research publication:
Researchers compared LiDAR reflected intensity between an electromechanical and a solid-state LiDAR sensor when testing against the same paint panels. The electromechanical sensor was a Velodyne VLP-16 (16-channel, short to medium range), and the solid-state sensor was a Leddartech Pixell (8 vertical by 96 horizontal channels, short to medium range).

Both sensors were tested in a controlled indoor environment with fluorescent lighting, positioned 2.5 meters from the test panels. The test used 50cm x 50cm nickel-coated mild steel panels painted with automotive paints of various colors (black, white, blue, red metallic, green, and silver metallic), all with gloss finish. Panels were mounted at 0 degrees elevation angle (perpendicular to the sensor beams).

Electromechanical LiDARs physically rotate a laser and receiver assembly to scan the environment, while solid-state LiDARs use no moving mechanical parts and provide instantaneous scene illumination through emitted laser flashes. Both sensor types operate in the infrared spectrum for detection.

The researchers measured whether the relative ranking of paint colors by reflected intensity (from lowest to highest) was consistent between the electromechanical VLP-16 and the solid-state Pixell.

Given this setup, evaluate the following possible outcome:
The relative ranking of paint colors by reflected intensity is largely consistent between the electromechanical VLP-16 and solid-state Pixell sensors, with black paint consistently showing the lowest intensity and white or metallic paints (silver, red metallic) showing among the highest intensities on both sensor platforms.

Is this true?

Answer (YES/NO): YES